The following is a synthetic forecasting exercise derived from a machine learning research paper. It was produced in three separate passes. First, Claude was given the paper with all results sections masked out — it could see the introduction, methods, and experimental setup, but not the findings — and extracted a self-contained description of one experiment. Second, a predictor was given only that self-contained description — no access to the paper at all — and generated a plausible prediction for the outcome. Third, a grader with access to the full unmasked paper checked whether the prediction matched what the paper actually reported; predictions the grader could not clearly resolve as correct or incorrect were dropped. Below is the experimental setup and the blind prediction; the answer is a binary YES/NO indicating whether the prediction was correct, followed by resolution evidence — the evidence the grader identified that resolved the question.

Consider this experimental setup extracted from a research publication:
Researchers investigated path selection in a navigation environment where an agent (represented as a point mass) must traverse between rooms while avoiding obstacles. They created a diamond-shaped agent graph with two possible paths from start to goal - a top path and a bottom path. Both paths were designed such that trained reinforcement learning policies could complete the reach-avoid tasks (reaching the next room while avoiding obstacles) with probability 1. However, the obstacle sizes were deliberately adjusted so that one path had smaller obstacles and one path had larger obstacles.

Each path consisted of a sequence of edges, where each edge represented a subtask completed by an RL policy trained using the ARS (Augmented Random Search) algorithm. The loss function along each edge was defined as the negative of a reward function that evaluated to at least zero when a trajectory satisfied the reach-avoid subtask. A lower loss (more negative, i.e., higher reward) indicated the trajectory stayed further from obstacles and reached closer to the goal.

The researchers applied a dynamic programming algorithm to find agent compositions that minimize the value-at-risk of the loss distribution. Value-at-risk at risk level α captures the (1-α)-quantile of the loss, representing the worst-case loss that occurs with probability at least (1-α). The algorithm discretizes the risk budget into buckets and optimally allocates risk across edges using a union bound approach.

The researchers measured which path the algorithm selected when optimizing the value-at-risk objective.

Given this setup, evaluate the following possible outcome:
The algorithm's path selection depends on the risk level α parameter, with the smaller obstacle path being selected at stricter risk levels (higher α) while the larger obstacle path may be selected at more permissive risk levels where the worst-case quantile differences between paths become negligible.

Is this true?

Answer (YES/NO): NO